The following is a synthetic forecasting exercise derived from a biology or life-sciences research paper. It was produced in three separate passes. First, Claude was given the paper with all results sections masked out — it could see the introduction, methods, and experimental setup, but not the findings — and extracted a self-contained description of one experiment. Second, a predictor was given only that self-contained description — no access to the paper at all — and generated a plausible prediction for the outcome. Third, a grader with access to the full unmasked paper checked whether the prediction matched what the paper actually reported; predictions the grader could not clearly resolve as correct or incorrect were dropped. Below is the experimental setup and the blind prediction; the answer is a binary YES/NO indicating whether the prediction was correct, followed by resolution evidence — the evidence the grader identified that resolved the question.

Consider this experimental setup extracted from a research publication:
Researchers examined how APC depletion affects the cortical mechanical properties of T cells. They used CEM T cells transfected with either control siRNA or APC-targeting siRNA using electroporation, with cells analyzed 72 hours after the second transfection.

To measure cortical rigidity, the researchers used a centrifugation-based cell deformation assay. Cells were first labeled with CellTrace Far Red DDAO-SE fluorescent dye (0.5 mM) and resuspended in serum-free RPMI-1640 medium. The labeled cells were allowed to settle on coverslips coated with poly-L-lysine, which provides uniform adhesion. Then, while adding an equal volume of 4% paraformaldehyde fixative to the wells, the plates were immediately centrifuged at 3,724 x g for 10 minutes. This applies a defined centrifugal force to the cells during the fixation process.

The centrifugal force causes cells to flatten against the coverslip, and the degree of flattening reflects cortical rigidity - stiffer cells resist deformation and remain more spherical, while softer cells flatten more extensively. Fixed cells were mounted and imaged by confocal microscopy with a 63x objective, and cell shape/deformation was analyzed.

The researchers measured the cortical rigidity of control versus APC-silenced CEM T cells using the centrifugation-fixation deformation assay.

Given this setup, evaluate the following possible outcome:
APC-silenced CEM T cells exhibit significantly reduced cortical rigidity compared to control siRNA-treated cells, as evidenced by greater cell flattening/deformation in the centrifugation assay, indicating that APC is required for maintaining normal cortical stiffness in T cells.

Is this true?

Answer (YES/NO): YES